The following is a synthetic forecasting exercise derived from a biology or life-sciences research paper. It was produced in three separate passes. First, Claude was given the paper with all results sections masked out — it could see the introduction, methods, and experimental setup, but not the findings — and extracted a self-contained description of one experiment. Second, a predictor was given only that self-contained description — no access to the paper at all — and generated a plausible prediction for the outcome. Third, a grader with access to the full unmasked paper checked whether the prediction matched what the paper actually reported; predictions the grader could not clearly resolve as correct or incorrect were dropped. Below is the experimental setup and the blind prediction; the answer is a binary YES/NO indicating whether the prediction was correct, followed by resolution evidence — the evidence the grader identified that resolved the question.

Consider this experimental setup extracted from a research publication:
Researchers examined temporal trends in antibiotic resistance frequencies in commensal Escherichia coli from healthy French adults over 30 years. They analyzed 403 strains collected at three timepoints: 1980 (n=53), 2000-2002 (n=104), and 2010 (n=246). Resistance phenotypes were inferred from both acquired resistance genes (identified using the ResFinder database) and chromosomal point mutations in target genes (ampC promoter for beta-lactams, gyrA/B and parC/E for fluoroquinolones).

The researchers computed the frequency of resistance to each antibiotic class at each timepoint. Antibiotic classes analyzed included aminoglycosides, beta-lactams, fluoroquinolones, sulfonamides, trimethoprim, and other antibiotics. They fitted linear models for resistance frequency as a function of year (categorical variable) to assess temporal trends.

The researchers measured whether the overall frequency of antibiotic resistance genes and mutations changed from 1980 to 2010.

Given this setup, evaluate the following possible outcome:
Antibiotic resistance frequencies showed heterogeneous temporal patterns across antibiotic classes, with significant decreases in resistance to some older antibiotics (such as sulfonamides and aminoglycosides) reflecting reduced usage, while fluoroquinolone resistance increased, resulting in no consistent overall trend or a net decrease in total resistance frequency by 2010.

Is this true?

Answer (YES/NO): NO